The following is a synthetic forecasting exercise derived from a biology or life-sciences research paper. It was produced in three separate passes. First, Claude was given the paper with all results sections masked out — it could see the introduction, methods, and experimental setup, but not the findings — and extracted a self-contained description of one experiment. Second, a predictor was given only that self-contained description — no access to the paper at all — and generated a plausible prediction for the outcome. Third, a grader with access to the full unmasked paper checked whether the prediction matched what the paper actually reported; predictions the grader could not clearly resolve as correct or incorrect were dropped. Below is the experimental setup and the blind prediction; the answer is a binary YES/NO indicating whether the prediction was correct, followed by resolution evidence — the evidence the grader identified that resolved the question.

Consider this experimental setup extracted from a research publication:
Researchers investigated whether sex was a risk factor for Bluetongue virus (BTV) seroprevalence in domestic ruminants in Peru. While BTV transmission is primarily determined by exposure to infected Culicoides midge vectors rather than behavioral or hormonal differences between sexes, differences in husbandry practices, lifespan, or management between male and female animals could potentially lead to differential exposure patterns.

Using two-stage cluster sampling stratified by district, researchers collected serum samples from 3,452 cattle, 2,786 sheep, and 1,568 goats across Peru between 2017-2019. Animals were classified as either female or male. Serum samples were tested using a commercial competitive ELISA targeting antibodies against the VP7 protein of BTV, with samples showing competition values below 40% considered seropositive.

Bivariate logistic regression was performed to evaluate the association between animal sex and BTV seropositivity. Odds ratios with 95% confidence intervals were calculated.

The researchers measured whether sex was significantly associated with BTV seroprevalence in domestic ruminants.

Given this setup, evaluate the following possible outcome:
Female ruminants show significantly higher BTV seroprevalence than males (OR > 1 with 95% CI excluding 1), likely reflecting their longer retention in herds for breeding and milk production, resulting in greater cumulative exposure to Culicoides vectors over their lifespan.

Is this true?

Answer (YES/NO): NO